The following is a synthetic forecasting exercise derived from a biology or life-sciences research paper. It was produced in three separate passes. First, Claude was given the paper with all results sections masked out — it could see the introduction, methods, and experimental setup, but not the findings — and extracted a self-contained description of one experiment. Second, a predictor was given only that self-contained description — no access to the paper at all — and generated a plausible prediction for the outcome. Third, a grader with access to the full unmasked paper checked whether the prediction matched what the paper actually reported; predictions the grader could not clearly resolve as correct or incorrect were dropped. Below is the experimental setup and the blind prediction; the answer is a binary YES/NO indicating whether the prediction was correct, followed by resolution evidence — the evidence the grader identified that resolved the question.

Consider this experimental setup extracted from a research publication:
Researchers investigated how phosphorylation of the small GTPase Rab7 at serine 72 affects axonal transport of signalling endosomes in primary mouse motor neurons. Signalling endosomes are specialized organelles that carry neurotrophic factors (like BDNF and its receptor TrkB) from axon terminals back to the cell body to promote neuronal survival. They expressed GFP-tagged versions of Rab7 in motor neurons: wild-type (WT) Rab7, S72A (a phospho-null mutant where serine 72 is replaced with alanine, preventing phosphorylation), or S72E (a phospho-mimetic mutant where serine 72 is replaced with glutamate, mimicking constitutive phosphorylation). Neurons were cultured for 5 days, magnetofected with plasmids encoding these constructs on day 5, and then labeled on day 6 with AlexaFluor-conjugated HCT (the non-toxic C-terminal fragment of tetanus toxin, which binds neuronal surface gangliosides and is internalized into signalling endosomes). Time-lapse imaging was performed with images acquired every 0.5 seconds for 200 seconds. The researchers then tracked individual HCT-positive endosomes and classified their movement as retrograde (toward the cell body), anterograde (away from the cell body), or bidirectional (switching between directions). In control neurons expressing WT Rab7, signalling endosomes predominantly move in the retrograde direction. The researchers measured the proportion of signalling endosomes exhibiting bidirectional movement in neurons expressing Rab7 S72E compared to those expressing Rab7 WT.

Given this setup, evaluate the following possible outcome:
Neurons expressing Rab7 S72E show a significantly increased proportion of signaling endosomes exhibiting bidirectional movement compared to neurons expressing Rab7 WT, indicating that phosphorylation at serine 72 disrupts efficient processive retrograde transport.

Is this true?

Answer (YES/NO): NO